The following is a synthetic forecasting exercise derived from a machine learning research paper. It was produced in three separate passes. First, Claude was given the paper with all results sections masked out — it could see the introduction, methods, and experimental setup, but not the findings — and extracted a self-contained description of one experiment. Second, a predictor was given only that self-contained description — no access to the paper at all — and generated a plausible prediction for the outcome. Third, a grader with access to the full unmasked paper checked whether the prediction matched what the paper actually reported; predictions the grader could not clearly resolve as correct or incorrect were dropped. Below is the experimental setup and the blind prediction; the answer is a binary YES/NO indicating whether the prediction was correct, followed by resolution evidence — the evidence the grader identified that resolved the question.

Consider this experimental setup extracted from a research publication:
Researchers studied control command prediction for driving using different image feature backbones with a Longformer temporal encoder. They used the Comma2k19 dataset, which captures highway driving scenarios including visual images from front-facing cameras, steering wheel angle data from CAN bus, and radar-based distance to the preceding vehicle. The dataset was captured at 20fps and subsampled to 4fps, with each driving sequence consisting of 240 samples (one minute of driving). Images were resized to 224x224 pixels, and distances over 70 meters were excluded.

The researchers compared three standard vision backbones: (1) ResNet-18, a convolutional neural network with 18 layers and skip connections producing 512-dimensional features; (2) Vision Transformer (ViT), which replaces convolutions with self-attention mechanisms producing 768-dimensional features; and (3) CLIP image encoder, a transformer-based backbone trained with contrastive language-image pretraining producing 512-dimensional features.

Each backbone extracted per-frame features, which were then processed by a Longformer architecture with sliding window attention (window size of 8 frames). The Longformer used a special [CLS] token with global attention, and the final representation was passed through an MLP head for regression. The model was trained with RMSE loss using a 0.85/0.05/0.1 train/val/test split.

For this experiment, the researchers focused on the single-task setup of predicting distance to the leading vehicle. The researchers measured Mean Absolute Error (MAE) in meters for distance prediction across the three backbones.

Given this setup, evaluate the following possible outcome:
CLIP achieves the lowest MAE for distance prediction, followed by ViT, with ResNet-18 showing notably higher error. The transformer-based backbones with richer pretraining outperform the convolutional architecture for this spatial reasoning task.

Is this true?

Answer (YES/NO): NO